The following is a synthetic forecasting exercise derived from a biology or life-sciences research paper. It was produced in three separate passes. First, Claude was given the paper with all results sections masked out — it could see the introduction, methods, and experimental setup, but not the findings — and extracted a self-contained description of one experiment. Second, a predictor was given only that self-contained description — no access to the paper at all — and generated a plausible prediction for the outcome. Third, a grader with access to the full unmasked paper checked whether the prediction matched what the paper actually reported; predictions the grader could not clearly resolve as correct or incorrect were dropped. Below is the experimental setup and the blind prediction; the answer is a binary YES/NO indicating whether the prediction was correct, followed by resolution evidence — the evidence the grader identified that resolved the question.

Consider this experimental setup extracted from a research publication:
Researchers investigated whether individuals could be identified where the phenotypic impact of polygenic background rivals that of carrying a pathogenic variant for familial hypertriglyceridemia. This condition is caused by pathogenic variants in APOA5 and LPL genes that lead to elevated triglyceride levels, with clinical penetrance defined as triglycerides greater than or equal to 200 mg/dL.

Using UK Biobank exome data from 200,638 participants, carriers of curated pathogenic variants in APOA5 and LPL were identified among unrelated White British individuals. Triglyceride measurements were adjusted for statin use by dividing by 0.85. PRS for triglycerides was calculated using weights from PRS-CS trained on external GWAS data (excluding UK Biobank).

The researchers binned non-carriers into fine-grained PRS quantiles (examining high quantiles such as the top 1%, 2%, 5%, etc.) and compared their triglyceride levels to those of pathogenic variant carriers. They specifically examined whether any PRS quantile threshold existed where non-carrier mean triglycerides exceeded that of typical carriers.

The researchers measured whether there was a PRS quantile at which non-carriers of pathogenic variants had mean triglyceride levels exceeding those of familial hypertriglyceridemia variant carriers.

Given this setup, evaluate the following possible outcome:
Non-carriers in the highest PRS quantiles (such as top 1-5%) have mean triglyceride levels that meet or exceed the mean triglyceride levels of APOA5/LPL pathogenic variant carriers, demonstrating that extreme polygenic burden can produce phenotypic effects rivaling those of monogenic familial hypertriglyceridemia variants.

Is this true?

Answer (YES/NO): YES